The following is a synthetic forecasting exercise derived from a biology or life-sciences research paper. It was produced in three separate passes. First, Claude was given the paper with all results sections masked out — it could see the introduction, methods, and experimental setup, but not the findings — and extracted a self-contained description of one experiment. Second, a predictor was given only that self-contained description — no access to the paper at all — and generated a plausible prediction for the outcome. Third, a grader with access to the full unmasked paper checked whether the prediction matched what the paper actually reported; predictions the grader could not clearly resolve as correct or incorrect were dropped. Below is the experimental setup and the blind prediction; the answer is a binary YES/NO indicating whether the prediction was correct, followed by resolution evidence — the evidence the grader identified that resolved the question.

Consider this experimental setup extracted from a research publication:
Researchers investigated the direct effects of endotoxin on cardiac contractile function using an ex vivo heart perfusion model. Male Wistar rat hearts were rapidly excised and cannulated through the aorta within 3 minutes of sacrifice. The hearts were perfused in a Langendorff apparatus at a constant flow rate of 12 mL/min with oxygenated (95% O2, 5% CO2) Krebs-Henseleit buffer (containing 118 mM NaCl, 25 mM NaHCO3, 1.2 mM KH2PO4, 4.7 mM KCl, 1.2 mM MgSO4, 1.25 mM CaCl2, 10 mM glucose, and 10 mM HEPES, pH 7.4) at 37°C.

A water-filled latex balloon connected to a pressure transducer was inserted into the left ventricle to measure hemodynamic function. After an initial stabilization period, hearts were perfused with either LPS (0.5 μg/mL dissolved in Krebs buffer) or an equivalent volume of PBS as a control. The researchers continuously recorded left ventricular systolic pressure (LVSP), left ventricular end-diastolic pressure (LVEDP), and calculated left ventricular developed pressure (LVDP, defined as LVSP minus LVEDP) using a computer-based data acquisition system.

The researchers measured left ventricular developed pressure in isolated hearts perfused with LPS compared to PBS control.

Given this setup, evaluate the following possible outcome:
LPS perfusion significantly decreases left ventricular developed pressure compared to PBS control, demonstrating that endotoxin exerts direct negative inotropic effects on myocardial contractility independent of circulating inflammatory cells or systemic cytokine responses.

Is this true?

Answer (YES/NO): NO